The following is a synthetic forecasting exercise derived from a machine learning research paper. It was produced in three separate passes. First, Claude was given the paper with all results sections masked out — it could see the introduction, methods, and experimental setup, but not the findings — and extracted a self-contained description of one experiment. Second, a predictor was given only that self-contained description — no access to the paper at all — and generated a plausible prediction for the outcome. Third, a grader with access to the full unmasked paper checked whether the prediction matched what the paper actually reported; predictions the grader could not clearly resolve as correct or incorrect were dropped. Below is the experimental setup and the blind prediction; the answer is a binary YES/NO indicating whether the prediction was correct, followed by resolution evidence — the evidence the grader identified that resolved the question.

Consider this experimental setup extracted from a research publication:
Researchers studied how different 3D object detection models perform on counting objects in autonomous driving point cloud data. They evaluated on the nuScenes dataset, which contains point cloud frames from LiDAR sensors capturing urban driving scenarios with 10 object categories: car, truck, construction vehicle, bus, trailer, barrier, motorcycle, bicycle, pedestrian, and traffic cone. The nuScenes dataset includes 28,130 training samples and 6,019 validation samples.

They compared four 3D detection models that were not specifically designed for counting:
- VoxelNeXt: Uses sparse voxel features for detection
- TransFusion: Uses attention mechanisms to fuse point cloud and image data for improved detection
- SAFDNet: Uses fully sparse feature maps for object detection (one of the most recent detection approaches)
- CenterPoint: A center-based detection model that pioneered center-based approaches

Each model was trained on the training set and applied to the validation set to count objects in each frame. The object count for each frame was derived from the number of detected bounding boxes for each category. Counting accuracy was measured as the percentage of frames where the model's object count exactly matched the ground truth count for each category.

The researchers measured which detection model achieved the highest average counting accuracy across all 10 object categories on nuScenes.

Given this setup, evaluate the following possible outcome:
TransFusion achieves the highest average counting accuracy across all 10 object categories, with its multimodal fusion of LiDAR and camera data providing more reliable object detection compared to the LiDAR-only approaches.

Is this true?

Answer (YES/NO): NO